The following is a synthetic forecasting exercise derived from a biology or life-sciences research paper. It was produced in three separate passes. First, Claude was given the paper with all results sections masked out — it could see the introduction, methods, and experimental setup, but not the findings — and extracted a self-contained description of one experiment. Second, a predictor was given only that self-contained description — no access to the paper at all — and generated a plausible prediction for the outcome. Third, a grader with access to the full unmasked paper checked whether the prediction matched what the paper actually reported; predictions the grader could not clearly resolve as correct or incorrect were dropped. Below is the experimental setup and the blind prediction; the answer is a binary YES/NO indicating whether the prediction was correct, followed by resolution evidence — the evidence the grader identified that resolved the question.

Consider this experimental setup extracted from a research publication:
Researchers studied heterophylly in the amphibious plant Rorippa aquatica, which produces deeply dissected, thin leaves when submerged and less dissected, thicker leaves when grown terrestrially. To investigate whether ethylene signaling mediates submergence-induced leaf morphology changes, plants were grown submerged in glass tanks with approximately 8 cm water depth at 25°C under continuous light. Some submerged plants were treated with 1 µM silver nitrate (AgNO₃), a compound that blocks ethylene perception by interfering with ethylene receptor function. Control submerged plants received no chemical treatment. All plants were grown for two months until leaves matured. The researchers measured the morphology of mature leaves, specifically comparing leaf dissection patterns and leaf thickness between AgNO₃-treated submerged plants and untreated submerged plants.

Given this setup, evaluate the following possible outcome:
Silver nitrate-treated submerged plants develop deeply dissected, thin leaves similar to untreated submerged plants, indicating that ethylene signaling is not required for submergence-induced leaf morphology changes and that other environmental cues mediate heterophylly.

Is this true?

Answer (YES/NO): NO